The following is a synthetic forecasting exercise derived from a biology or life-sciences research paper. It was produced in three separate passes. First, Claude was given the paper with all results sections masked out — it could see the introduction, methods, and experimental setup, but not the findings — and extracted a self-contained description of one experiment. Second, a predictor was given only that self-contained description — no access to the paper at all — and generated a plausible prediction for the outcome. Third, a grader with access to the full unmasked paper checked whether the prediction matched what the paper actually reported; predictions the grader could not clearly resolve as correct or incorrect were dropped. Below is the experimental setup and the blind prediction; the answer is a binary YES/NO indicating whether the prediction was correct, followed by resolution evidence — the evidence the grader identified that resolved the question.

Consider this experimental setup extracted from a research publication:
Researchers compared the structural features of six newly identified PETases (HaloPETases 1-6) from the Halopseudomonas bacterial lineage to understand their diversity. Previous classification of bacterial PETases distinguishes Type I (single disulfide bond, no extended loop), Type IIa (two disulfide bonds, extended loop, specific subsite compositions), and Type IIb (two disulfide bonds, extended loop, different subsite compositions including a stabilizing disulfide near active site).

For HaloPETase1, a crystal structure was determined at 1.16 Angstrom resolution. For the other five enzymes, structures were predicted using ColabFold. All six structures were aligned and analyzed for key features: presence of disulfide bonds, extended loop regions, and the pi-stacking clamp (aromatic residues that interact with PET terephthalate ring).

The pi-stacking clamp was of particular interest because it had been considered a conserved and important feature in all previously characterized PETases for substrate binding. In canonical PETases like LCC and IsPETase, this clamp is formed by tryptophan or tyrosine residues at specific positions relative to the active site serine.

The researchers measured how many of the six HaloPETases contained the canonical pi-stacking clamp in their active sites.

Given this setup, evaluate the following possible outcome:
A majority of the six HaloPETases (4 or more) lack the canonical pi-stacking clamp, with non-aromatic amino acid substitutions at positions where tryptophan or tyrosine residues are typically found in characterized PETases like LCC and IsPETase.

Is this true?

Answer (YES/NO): YES